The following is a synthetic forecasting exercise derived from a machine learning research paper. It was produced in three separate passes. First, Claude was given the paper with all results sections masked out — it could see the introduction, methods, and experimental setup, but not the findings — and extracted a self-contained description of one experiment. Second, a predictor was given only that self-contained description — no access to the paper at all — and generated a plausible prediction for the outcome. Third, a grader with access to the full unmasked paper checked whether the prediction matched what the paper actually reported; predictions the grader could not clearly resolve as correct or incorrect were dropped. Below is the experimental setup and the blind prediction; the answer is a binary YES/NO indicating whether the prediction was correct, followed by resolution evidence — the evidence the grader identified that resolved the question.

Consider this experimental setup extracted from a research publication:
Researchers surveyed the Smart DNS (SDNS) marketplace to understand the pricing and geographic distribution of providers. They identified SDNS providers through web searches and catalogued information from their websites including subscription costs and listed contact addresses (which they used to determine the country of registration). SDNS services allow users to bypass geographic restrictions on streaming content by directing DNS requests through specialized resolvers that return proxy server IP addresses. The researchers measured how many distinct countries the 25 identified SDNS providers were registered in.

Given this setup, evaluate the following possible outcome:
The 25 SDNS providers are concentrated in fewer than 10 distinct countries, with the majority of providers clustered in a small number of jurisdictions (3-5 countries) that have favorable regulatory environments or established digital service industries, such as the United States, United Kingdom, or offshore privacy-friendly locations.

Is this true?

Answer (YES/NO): NO